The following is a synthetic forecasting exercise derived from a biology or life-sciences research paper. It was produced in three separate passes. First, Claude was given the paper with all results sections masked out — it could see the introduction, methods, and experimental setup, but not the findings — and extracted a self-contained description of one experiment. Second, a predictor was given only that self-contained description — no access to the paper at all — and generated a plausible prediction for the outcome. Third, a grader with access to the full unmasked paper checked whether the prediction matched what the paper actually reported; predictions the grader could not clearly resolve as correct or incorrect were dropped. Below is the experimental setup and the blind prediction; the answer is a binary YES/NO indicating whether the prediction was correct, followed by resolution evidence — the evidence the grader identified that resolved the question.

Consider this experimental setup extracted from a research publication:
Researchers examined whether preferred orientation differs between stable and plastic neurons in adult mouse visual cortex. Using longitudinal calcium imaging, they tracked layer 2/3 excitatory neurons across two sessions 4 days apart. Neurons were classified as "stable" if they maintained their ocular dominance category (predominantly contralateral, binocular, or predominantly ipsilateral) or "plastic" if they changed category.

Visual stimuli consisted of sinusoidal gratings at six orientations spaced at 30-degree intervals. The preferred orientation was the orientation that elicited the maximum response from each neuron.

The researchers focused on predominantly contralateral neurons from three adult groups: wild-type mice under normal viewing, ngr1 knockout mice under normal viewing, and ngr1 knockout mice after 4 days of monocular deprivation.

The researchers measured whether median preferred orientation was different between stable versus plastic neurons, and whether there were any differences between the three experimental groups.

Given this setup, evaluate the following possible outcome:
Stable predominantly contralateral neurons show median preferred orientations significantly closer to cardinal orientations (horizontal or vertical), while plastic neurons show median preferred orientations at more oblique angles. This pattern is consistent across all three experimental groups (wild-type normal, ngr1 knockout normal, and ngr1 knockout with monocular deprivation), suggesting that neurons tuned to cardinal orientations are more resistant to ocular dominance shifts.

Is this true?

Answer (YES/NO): NO